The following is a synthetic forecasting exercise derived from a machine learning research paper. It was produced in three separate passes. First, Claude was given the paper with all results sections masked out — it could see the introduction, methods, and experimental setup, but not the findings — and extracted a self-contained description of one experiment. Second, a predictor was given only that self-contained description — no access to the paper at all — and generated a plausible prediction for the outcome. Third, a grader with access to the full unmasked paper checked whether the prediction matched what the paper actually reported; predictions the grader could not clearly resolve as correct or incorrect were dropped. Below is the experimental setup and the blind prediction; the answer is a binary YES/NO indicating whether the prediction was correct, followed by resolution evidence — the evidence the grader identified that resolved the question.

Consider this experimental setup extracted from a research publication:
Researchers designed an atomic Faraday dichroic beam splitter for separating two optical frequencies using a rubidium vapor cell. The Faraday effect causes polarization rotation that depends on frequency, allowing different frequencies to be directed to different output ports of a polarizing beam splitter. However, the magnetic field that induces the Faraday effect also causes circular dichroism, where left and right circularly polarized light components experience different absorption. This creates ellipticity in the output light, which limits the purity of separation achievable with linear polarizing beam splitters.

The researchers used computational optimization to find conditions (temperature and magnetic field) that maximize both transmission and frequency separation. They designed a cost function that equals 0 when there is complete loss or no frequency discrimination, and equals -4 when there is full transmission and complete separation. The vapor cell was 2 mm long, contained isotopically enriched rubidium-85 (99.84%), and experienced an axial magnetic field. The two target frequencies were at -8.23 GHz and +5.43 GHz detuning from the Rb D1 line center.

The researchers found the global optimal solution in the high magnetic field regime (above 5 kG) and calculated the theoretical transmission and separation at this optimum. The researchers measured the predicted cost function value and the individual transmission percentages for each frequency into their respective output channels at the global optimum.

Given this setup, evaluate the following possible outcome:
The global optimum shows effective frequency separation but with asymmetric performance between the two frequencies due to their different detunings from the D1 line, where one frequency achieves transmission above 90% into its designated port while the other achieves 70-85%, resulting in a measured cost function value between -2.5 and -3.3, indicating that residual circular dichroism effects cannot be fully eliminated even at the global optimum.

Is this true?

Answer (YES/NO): NO